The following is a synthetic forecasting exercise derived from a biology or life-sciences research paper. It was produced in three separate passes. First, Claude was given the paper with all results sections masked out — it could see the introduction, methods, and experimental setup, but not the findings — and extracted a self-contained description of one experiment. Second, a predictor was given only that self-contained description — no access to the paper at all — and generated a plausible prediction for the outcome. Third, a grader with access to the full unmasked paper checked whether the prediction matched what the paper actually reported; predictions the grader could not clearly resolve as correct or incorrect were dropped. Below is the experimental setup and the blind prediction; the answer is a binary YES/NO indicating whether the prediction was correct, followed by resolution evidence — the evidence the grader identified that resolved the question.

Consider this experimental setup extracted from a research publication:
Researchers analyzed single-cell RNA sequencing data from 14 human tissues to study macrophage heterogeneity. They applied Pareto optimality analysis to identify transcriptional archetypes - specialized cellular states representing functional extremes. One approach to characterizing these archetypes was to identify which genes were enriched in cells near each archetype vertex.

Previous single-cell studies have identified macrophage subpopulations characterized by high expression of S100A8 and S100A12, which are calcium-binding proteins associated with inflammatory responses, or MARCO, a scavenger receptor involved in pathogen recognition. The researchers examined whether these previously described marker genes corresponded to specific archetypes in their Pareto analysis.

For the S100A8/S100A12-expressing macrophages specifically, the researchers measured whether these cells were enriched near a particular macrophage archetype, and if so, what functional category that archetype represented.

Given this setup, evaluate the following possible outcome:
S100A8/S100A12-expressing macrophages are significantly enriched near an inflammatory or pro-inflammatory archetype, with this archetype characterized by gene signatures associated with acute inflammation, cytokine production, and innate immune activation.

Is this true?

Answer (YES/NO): YES